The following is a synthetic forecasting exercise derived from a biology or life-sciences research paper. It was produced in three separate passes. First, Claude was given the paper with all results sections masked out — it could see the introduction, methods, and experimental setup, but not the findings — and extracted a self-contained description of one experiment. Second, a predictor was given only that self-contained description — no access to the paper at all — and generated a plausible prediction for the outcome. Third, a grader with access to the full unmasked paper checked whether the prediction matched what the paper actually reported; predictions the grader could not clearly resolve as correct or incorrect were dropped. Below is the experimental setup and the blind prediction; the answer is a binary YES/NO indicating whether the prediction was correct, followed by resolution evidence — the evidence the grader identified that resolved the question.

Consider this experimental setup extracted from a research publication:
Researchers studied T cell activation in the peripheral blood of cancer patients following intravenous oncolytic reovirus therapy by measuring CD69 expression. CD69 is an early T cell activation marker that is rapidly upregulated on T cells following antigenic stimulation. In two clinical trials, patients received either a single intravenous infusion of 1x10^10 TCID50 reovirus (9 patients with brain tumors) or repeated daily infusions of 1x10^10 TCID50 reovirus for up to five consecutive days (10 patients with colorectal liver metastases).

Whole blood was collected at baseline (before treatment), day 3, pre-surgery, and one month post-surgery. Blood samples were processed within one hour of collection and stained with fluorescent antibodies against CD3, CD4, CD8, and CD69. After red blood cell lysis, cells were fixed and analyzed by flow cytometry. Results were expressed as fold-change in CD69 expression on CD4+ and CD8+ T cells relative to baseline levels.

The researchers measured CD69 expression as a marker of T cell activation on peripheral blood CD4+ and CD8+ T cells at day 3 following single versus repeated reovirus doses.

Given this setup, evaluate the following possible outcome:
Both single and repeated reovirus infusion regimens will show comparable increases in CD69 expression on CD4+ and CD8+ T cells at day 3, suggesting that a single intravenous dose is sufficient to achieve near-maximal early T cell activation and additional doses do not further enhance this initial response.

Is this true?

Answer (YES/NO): YES